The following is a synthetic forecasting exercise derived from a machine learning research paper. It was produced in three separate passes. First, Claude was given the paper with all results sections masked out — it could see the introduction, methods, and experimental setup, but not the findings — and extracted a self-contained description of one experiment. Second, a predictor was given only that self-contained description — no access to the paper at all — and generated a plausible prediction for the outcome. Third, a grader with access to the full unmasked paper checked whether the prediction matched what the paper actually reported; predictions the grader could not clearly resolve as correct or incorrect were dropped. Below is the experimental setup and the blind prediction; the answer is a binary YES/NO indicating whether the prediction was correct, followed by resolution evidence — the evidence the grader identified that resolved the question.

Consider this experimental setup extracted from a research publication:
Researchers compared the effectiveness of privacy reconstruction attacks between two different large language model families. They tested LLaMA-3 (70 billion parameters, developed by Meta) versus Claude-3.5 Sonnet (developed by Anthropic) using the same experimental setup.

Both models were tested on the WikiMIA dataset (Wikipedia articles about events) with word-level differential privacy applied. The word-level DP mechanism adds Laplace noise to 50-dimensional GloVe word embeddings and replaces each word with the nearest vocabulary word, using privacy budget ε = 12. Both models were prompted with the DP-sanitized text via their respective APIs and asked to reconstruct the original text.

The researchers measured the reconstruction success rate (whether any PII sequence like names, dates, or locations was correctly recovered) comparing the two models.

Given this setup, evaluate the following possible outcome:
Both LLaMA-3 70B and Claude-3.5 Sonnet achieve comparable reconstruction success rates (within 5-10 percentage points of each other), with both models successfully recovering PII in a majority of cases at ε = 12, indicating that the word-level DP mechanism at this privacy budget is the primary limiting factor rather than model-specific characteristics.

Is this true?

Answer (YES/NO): NO